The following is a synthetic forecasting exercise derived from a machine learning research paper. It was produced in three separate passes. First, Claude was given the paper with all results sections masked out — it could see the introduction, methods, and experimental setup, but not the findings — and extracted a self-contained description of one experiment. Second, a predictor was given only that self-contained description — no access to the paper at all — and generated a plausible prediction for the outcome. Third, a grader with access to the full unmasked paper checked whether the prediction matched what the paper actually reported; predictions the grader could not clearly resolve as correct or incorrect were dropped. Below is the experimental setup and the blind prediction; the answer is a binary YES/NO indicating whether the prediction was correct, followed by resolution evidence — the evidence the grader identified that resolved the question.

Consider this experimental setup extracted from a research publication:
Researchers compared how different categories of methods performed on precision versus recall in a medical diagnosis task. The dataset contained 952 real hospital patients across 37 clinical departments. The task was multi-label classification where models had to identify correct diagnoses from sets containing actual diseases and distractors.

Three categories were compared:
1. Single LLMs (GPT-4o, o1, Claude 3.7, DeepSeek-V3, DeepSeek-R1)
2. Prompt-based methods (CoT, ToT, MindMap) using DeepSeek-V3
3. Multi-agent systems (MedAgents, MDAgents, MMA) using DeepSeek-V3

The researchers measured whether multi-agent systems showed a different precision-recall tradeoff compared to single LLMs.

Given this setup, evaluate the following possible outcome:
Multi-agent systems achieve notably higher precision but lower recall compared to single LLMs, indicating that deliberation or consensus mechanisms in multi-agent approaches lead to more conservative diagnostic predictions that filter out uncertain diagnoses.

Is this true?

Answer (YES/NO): NO